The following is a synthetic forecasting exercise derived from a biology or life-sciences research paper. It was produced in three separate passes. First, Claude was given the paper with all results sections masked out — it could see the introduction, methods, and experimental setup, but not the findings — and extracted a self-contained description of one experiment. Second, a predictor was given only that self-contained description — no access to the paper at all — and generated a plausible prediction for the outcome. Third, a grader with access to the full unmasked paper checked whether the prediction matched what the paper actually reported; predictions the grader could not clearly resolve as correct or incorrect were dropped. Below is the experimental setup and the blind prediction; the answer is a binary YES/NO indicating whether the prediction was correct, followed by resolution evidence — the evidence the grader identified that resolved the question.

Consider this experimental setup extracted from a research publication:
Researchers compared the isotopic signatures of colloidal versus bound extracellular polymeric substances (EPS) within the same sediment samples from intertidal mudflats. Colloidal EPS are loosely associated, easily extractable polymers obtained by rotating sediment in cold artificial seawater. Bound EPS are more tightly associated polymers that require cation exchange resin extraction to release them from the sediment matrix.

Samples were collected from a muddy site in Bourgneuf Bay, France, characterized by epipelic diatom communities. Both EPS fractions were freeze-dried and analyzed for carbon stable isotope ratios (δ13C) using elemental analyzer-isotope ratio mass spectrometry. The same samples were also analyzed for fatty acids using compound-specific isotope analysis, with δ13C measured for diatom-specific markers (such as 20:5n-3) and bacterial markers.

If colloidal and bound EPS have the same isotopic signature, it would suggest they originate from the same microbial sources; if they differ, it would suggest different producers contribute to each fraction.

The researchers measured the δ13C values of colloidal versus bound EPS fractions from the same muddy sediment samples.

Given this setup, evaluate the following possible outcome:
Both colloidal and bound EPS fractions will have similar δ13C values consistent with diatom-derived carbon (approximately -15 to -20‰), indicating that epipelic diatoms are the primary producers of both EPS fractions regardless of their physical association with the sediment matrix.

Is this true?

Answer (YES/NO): NO